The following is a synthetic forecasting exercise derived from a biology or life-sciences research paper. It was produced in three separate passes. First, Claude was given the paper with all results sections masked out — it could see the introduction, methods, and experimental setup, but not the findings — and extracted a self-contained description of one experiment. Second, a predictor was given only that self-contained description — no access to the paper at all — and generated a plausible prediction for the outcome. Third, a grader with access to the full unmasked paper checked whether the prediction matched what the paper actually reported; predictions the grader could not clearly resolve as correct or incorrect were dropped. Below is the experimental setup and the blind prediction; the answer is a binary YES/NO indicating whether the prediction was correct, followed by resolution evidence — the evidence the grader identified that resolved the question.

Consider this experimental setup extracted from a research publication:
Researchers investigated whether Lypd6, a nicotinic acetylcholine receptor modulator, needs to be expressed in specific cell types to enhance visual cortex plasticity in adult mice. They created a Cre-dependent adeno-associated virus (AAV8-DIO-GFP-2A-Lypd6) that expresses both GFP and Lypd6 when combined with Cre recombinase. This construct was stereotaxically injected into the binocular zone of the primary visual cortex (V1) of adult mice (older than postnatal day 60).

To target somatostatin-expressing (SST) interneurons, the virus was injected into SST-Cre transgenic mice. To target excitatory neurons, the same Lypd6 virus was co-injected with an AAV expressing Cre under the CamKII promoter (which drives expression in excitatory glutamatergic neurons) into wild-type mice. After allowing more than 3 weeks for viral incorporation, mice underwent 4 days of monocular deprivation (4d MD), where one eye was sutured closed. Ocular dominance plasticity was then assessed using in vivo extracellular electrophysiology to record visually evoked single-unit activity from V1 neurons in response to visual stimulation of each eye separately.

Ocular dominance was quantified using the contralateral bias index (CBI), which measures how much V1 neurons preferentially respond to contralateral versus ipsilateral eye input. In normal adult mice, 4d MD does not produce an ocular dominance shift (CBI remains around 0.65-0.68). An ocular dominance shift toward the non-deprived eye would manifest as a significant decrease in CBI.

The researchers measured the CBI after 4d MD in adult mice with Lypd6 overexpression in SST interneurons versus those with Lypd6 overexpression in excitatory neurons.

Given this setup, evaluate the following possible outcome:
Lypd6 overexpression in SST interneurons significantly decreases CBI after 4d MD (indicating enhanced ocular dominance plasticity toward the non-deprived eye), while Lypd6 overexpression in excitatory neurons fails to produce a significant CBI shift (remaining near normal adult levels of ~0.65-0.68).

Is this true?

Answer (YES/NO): YES